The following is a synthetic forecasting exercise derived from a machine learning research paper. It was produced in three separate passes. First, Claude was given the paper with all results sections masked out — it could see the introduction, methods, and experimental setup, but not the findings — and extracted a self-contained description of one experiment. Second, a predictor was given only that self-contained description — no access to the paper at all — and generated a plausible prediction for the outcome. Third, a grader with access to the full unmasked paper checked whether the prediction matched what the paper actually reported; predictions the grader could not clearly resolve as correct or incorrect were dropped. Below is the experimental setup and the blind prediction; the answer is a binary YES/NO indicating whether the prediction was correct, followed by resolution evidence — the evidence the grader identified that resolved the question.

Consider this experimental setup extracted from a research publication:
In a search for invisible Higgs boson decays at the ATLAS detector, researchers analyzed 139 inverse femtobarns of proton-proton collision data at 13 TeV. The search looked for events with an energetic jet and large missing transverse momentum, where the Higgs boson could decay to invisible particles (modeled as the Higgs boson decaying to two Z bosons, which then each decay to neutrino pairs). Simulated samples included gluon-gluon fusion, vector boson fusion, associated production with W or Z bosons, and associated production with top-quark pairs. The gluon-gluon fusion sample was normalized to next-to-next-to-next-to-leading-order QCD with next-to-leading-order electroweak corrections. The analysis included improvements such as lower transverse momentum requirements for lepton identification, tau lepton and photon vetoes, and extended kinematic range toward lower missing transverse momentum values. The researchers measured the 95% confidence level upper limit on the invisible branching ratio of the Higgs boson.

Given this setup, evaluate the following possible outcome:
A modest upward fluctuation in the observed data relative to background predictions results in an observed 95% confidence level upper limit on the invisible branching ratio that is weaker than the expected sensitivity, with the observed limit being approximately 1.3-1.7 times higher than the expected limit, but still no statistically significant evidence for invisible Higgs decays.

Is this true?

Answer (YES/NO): NO